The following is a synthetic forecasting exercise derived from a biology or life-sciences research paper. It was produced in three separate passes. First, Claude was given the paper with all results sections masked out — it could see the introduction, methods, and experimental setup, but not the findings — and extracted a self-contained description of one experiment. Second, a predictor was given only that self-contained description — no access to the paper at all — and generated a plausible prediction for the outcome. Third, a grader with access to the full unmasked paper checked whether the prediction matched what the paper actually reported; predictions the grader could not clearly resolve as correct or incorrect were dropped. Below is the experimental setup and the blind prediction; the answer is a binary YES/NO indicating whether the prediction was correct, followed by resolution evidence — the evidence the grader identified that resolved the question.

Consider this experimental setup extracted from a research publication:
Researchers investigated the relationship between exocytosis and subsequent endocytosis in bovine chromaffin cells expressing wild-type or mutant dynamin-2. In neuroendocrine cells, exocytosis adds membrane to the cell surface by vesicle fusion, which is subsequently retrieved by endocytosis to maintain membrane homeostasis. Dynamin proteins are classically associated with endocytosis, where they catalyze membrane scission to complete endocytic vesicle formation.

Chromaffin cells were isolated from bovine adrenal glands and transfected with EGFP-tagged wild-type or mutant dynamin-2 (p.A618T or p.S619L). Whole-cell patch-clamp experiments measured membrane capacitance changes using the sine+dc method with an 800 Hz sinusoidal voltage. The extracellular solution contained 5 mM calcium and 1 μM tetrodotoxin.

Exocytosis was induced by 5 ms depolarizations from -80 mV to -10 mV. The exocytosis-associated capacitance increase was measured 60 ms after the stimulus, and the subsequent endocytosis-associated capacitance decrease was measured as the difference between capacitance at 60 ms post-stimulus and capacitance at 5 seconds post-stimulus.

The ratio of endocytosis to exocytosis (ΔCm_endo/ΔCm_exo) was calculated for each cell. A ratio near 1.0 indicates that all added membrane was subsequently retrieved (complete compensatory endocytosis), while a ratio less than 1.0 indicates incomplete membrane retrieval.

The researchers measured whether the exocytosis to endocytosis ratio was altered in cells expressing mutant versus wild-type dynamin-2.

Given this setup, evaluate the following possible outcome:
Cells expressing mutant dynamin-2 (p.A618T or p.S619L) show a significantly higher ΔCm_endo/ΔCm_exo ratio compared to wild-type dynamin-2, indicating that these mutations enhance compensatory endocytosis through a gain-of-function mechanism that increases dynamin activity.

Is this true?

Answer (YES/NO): NO